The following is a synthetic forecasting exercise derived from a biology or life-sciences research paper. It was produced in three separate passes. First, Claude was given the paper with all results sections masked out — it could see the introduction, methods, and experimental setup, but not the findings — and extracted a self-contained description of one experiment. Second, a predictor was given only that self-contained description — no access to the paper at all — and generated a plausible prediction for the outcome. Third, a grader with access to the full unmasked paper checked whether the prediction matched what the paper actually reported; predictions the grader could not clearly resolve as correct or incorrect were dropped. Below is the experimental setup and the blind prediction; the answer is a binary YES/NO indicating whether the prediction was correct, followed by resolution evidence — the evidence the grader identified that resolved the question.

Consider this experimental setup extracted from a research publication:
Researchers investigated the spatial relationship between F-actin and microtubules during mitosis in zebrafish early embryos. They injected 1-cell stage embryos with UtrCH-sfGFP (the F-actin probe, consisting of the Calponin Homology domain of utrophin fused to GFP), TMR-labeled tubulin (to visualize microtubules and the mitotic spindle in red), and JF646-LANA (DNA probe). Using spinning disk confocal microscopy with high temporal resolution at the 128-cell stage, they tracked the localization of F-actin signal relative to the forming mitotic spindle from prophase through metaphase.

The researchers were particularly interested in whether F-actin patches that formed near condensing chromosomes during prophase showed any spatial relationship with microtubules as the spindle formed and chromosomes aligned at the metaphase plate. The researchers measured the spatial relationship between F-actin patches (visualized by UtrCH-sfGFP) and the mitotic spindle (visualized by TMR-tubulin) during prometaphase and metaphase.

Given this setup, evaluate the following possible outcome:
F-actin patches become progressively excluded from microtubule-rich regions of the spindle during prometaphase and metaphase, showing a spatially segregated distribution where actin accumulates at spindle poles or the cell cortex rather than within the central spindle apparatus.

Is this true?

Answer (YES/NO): NO